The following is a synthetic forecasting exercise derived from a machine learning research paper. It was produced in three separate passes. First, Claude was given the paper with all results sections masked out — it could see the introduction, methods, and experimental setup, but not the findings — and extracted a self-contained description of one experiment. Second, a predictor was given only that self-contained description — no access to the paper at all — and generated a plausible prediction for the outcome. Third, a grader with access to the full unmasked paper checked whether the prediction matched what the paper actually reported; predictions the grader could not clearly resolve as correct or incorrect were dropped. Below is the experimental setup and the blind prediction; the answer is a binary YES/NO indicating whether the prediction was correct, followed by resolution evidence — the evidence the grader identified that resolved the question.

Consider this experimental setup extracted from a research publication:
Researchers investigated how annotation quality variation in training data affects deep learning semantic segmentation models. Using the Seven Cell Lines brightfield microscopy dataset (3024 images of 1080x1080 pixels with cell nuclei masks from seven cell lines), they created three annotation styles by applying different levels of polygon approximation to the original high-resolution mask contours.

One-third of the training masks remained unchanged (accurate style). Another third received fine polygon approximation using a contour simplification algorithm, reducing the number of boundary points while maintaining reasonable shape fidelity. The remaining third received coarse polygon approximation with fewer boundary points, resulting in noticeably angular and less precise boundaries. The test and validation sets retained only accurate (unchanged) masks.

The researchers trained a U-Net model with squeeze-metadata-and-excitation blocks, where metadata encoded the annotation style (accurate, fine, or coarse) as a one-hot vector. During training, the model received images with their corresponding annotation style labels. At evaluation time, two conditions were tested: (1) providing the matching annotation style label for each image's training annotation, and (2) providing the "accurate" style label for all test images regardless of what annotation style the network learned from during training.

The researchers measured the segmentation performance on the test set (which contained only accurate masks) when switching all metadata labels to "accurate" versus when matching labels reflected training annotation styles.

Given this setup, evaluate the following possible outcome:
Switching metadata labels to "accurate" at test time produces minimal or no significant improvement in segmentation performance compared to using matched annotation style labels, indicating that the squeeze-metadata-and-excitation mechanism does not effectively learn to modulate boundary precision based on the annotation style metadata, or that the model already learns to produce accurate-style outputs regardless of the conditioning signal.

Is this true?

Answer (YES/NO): NO